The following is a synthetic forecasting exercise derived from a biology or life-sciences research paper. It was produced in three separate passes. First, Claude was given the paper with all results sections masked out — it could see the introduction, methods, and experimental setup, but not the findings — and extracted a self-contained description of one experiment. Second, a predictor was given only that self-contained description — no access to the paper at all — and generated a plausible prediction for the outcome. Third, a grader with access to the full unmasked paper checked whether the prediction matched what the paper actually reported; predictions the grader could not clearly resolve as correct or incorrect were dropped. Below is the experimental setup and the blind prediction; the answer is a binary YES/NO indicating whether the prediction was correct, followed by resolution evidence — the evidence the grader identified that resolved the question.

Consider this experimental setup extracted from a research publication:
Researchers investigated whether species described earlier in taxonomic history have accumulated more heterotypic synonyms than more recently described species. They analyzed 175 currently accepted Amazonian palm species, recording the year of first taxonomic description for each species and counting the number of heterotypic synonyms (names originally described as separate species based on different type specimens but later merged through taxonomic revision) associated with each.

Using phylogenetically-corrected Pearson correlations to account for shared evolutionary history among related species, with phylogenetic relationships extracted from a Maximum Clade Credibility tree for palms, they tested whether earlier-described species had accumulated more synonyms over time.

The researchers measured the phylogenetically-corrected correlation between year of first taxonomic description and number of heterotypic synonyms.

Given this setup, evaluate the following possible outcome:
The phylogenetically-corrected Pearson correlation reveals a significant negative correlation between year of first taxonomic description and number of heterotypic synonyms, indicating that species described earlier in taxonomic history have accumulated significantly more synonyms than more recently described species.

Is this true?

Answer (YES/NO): YES